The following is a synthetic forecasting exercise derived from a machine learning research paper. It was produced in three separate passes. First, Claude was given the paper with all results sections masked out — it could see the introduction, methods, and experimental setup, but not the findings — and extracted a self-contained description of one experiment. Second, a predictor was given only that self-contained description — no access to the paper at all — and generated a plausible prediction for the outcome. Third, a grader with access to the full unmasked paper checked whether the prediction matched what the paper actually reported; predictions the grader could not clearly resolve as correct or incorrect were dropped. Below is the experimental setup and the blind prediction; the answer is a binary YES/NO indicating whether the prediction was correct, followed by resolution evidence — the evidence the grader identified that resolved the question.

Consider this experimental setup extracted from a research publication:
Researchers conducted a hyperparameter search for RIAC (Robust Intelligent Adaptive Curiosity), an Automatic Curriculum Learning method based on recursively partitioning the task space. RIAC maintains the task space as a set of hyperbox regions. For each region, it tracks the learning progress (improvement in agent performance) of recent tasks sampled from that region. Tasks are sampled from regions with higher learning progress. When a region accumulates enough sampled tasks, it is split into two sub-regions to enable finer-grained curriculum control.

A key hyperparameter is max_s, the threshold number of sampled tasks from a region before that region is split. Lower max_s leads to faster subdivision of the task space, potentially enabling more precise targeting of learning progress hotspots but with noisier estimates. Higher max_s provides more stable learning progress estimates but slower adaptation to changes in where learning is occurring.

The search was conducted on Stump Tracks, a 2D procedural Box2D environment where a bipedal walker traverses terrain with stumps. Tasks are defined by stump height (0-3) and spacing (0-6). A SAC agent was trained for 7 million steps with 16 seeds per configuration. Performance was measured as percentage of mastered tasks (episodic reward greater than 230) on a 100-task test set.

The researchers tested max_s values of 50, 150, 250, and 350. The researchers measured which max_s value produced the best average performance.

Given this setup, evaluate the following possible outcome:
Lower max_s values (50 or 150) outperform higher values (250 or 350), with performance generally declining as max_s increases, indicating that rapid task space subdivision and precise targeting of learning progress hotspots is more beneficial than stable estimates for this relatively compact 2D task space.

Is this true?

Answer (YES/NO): NO